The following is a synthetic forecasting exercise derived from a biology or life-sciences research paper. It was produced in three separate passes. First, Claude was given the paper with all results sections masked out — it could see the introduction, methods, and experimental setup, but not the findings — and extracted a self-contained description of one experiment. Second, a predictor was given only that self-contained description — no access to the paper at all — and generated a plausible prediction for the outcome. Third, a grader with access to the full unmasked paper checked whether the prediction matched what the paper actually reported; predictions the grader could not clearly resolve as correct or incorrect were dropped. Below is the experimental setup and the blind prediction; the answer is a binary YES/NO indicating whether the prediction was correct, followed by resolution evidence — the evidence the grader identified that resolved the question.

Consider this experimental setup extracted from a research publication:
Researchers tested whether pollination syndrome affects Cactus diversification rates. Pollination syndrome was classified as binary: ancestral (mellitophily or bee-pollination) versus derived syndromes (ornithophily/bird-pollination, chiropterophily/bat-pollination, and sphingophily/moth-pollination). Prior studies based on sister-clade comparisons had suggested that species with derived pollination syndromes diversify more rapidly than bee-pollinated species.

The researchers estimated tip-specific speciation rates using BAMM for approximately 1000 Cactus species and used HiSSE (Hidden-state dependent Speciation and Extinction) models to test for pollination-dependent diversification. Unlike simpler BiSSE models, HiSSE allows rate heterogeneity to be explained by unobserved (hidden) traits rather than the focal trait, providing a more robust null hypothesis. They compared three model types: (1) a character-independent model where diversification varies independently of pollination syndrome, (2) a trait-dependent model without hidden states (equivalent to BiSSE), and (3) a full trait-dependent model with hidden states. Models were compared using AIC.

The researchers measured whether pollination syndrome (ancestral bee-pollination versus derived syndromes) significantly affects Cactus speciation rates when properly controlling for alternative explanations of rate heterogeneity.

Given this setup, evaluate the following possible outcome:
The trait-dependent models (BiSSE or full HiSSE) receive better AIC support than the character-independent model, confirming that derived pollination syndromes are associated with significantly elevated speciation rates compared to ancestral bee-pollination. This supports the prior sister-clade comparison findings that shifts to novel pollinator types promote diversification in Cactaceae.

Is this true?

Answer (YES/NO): NO